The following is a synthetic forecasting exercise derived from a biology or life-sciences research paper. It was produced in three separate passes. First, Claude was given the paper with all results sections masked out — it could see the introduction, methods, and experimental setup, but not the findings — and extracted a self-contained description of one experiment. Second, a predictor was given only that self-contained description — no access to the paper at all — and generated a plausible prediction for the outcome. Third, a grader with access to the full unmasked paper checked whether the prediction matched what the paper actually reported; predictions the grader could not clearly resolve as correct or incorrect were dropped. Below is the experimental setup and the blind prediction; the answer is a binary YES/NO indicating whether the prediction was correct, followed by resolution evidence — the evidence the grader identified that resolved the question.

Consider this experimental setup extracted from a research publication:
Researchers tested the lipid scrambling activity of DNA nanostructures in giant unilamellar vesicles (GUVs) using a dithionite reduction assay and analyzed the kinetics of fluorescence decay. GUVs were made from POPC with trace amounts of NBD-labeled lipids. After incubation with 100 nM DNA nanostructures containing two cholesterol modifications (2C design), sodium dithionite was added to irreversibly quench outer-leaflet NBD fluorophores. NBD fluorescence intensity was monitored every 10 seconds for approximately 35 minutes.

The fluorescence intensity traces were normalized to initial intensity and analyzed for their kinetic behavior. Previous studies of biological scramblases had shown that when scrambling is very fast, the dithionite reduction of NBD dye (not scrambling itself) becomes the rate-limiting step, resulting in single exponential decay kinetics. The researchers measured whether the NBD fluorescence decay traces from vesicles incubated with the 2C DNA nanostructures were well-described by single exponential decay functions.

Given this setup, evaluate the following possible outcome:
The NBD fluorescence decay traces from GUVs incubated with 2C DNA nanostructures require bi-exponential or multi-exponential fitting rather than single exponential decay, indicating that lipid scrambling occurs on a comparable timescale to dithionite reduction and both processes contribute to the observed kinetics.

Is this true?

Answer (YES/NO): NO